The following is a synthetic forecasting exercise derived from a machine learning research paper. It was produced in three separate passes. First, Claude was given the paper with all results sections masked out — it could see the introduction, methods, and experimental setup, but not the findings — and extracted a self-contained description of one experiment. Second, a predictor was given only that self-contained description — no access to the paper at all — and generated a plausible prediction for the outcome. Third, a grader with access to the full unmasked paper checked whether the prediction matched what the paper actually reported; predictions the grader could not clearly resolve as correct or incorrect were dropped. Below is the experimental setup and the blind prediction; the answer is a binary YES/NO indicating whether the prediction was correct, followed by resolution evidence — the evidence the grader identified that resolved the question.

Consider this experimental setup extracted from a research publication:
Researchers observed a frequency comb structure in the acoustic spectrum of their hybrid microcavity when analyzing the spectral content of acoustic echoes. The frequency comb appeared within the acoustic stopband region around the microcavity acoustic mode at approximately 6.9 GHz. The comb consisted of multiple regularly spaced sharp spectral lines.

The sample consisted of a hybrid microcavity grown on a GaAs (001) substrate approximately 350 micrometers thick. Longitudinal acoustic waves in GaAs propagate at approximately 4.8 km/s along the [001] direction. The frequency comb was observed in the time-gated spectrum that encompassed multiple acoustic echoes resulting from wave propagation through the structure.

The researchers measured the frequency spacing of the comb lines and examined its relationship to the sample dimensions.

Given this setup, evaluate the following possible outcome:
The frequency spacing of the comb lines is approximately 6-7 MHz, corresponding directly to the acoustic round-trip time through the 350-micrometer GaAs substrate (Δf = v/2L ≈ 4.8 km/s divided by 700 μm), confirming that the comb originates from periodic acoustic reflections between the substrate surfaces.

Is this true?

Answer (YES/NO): YES